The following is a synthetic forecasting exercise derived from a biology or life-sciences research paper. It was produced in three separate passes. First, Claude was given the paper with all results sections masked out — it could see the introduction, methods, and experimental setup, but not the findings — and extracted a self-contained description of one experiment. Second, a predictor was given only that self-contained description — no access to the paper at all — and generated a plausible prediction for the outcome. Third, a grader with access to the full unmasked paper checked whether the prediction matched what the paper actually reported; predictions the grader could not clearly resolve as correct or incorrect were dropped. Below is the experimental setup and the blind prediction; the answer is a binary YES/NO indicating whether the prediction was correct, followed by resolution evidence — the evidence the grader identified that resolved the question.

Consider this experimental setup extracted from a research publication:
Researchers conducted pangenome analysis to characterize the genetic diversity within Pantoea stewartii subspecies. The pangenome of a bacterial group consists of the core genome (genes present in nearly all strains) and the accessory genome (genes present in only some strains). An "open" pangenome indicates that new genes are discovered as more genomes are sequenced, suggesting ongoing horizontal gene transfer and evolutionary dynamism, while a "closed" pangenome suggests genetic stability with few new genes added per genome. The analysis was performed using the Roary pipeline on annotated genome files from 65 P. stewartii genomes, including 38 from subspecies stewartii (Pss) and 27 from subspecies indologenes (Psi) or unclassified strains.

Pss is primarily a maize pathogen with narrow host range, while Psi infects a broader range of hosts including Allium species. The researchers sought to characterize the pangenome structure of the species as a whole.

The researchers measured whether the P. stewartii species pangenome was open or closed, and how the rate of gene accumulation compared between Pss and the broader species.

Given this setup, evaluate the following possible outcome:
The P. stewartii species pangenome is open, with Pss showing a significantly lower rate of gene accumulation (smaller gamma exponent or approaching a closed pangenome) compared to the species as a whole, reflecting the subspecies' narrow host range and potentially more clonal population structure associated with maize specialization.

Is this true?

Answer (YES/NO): YES